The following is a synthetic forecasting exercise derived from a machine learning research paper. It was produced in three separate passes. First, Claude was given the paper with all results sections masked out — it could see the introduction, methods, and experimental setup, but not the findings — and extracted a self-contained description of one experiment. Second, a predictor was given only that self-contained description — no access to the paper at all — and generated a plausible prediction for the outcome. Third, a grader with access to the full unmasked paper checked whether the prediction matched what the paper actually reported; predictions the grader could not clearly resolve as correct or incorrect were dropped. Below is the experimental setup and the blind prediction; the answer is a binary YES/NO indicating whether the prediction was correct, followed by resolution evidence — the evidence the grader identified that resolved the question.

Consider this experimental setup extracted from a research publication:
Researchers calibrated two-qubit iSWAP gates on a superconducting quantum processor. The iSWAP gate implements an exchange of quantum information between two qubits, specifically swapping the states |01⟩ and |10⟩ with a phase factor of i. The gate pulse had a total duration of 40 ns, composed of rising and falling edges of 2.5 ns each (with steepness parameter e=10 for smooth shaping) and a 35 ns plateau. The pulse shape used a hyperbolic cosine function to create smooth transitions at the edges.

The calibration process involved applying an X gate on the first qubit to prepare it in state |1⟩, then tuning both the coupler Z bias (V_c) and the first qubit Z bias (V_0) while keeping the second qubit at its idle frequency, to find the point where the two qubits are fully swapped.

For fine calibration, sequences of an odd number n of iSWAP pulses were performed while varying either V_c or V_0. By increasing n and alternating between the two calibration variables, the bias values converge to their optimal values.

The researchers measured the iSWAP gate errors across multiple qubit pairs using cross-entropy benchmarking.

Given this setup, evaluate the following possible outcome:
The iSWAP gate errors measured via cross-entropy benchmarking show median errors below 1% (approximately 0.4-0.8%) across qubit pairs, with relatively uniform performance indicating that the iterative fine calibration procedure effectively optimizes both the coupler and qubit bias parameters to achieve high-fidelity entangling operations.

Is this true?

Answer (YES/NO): NO